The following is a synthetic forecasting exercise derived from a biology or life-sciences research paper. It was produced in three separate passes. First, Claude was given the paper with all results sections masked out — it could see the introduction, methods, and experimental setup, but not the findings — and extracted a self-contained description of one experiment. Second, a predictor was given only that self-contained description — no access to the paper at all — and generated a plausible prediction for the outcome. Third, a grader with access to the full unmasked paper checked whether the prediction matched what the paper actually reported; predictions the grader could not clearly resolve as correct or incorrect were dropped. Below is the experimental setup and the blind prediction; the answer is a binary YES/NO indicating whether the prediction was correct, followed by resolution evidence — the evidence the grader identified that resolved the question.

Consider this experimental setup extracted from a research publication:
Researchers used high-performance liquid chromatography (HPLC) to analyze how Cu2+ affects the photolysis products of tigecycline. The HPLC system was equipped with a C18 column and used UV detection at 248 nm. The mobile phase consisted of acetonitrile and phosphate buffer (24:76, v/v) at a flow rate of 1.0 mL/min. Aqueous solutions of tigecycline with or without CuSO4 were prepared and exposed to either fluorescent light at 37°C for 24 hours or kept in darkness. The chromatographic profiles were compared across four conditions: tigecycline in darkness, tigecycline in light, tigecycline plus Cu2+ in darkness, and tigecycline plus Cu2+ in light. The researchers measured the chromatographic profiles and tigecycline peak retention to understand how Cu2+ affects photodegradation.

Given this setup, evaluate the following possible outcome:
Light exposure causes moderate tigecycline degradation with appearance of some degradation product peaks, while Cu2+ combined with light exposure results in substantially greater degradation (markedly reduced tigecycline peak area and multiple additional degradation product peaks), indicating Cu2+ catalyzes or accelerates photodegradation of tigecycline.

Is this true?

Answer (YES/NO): YES